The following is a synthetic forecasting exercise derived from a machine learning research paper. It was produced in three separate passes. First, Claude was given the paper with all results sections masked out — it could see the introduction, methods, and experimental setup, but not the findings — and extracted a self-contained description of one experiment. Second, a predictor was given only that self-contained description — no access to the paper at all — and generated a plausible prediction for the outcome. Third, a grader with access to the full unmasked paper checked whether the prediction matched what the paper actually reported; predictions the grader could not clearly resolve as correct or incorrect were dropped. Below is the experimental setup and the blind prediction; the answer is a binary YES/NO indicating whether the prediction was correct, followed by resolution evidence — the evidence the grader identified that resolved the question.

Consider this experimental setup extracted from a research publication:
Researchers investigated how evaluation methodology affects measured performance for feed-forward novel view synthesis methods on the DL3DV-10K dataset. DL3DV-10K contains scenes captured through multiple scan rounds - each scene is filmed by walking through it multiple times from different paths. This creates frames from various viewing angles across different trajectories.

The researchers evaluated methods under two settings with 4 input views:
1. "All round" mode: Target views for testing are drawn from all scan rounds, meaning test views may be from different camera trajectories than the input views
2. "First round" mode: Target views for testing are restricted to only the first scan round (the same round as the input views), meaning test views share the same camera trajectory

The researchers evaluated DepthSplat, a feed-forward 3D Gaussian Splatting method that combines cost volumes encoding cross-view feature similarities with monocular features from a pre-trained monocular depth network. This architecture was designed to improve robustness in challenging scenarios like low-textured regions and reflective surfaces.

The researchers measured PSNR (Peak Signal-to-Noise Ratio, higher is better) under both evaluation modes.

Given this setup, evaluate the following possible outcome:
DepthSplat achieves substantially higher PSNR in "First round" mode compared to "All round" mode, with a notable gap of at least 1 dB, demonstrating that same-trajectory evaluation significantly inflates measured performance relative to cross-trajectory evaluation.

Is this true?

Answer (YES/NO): YES